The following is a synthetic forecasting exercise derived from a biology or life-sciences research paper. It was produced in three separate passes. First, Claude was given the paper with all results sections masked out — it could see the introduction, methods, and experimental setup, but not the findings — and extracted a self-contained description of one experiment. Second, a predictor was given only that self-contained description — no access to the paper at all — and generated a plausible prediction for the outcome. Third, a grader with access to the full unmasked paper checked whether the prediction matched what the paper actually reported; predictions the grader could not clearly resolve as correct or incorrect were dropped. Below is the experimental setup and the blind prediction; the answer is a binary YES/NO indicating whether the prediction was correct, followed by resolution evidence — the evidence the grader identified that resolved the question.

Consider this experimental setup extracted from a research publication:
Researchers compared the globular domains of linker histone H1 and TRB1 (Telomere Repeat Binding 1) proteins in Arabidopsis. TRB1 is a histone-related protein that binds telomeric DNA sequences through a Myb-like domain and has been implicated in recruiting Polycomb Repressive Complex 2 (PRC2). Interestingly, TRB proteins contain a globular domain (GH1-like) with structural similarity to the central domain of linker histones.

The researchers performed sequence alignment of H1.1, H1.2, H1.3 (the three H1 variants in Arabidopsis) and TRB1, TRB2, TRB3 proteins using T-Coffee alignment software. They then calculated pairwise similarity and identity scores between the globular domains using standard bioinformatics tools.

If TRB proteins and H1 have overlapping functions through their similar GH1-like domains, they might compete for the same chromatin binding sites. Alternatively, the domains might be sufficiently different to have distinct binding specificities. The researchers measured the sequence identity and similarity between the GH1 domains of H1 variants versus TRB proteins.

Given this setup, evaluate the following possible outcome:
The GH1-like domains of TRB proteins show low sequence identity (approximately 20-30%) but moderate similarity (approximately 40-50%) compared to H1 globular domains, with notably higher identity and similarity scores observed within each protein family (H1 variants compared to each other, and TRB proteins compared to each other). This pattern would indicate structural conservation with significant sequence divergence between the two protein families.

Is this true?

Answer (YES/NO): NO